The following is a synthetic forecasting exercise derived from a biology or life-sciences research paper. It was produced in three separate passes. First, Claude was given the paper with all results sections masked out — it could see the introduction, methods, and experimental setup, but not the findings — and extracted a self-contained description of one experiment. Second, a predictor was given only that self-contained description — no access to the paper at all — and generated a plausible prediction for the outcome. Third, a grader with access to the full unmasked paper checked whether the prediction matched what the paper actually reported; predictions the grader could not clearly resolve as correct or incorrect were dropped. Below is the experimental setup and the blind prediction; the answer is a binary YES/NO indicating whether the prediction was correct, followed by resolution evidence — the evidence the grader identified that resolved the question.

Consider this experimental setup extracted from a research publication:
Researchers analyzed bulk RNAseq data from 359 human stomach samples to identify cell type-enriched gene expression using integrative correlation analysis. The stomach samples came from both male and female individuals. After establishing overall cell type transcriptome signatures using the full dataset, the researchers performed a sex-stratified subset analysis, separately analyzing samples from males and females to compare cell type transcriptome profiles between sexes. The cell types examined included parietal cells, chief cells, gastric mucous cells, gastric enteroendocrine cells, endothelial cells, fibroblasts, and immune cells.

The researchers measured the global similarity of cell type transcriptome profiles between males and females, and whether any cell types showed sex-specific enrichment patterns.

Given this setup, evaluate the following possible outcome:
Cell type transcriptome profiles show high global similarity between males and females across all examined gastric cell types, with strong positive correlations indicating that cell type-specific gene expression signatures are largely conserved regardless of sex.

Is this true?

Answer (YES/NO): YES